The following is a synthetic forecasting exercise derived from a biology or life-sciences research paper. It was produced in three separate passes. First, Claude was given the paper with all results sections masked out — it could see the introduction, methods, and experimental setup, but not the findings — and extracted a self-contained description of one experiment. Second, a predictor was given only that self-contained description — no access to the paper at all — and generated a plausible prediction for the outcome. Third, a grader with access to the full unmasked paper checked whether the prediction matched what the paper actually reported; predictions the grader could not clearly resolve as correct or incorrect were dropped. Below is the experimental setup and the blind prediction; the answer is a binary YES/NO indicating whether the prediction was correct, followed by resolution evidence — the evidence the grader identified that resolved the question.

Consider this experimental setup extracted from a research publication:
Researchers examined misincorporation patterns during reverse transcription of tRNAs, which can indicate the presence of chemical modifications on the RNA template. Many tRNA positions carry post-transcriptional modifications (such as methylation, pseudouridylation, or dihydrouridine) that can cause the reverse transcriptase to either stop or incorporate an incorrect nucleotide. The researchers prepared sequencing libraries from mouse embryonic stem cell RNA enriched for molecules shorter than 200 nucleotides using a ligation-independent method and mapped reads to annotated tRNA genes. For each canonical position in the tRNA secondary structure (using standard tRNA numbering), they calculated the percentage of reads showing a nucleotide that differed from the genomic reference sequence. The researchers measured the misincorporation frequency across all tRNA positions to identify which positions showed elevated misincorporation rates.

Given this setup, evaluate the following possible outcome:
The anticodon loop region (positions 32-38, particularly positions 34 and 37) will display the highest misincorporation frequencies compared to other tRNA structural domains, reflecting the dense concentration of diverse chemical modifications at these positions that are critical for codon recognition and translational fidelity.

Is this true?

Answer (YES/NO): NO